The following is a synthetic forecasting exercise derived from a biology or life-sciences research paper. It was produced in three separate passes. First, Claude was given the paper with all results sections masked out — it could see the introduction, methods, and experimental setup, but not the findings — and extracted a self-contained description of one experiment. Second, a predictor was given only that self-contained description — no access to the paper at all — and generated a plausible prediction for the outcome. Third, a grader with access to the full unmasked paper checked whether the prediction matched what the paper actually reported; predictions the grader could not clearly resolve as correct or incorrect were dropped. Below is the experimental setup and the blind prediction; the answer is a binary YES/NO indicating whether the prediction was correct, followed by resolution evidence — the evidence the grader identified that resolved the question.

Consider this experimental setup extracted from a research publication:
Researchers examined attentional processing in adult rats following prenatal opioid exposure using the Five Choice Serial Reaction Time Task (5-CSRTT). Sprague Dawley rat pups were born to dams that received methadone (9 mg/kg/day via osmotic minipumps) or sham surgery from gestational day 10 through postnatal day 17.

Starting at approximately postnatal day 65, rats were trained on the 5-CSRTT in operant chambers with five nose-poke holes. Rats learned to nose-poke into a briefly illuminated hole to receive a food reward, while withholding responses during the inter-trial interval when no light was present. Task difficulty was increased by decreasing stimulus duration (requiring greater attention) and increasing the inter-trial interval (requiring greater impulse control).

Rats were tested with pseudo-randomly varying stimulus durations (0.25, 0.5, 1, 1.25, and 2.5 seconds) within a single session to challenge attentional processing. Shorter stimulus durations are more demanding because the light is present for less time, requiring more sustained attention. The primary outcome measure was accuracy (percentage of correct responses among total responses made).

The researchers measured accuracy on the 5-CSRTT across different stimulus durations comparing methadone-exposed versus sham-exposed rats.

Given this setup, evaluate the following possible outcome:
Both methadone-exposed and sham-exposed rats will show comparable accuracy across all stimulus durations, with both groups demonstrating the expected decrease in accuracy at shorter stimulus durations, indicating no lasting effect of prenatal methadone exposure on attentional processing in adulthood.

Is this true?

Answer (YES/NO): NO